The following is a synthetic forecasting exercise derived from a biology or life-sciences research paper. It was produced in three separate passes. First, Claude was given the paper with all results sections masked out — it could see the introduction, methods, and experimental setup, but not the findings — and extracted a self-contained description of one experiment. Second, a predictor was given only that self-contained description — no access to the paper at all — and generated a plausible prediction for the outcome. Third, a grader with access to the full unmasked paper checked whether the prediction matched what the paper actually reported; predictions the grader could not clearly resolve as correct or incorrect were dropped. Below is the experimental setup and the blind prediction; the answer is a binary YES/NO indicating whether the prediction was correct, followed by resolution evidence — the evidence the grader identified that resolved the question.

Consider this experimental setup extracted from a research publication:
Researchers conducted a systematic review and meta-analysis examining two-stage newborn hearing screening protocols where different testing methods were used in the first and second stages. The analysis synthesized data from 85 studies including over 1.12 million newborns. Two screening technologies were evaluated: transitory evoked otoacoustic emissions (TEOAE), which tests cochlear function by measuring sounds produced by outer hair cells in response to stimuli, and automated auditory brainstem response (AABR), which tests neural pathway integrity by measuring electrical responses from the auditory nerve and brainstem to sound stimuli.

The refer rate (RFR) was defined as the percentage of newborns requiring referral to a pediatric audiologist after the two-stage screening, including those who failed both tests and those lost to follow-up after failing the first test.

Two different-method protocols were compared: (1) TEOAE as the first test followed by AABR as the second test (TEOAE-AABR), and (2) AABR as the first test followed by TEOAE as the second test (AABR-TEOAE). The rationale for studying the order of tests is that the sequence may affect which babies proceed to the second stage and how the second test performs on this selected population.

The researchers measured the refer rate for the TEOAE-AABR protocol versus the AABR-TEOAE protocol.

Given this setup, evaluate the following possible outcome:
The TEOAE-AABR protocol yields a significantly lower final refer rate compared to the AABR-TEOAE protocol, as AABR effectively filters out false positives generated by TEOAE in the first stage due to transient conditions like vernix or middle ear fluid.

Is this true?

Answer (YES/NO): YES